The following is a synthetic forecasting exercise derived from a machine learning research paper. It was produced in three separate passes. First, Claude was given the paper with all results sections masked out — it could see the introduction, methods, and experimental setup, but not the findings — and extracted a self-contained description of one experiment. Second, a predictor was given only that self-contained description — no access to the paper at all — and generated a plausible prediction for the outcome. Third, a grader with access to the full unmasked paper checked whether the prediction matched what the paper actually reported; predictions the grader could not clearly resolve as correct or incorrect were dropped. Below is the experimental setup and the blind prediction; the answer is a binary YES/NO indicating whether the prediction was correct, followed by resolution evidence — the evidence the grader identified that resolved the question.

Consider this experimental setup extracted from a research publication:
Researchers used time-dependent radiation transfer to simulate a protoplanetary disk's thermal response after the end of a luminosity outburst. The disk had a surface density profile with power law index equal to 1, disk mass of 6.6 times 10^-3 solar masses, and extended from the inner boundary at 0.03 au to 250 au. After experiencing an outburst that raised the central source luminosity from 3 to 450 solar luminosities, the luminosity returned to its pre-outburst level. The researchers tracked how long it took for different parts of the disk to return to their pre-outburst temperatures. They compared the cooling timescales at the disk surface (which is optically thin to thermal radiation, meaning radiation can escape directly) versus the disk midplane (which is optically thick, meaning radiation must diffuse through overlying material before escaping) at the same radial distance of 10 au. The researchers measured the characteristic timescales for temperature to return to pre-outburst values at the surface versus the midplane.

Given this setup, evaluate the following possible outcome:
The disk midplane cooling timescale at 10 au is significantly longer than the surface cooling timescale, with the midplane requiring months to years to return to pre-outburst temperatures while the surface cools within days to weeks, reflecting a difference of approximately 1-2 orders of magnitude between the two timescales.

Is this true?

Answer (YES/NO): NO